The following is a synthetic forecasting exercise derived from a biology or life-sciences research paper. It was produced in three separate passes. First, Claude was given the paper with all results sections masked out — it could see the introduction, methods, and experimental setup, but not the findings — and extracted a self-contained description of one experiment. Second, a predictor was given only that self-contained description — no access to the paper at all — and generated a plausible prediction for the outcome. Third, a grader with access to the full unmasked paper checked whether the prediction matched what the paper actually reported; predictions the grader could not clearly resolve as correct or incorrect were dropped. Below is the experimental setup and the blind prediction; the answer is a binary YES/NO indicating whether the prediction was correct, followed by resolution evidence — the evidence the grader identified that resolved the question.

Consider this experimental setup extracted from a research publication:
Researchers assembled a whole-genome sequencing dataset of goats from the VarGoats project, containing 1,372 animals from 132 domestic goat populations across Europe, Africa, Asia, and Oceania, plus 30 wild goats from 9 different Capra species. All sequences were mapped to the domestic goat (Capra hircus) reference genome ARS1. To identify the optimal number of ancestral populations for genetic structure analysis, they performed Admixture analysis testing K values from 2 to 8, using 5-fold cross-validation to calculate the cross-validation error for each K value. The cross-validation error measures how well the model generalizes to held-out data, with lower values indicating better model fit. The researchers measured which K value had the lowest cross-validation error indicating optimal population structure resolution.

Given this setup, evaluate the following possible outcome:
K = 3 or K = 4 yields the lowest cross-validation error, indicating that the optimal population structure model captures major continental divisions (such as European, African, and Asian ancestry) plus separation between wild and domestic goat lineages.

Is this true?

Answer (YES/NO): NO